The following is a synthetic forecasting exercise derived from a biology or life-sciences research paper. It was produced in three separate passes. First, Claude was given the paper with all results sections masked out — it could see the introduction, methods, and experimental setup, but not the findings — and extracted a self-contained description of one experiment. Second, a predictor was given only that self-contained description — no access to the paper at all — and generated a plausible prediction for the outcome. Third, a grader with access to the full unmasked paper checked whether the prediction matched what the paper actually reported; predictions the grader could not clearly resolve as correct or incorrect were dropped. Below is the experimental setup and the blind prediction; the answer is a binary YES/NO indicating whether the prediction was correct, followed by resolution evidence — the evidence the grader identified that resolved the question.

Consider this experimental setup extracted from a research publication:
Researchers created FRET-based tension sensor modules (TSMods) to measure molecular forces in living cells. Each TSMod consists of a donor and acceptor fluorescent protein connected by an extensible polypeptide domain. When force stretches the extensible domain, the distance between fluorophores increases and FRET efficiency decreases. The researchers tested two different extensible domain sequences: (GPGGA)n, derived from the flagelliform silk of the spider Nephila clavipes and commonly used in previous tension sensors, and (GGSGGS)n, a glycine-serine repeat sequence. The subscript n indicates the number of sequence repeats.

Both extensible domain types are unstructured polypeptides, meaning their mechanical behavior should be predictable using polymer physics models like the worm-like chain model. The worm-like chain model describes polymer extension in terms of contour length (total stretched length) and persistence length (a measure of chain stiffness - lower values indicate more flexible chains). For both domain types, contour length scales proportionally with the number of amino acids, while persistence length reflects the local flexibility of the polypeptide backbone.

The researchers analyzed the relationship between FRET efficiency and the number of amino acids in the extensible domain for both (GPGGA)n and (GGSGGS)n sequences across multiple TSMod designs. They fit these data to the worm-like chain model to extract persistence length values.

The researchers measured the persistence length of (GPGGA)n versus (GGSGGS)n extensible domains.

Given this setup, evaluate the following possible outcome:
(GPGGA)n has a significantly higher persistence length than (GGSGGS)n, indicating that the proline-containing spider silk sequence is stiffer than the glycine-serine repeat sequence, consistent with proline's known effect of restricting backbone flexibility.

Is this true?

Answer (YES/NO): NO